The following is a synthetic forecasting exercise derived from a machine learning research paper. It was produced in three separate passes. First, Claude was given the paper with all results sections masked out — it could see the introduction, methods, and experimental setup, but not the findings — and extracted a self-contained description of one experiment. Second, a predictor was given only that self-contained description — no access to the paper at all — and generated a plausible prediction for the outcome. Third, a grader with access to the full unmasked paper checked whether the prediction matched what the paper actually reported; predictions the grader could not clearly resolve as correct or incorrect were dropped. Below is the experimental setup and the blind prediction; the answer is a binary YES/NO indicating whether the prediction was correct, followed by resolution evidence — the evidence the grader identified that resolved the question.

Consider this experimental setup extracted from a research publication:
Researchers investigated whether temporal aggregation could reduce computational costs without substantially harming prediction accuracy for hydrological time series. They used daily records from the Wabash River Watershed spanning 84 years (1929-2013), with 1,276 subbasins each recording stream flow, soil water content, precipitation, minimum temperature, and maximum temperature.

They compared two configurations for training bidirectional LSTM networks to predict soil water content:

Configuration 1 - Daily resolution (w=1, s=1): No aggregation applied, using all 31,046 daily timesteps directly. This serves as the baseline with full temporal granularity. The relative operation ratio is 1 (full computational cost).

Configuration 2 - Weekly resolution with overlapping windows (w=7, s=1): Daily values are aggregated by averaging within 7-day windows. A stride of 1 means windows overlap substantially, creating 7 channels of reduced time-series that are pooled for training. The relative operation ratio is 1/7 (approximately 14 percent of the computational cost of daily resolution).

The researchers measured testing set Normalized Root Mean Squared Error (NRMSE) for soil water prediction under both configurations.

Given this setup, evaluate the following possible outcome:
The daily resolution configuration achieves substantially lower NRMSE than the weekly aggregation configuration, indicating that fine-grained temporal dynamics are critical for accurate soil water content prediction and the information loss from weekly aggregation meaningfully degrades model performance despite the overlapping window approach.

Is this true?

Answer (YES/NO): NO